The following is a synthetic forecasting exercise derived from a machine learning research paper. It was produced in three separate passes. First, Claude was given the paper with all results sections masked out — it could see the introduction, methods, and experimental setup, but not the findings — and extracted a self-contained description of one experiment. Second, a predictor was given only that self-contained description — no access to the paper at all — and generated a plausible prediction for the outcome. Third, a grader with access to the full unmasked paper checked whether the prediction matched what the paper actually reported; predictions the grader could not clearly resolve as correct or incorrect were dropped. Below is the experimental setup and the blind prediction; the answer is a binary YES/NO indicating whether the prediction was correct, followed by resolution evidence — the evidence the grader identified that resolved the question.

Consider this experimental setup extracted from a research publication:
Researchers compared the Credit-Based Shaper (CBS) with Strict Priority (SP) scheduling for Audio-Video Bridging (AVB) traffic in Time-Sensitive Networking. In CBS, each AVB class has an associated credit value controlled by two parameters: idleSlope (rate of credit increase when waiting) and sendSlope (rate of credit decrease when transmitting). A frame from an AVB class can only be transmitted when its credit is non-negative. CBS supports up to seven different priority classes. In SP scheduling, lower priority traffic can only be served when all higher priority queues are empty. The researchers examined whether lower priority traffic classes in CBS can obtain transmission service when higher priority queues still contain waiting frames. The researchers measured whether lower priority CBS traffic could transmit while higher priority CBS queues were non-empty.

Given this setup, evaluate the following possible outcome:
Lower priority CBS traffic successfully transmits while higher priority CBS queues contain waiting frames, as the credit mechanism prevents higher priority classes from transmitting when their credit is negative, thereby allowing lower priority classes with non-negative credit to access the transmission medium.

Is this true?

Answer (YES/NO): YES